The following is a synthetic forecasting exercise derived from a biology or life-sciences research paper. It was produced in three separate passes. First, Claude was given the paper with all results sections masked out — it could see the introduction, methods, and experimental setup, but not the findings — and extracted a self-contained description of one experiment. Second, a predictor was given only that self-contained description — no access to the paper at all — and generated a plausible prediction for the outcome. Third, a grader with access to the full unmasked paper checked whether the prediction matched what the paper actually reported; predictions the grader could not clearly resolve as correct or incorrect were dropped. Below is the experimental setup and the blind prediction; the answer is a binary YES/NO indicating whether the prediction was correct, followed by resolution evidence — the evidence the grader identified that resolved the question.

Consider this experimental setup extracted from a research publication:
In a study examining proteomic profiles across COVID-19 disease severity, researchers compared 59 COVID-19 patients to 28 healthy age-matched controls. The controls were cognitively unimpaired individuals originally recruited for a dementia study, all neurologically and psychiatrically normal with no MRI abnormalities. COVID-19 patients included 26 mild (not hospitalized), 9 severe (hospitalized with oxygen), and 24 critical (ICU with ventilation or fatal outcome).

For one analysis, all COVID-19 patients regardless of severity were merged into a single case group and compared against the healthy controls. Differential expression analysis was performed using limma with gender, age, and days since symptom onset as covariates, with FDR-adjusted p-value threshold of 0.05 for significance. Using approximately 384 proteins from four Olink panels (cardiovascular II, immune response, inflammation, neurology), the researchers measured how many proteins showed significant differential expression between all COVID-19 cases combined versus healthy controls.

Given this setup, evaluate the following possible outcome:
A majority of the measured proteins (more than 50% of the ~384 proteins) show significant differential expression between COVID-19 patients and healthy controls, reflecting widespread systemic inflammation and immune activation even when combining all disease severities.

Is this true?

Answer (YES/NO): YES